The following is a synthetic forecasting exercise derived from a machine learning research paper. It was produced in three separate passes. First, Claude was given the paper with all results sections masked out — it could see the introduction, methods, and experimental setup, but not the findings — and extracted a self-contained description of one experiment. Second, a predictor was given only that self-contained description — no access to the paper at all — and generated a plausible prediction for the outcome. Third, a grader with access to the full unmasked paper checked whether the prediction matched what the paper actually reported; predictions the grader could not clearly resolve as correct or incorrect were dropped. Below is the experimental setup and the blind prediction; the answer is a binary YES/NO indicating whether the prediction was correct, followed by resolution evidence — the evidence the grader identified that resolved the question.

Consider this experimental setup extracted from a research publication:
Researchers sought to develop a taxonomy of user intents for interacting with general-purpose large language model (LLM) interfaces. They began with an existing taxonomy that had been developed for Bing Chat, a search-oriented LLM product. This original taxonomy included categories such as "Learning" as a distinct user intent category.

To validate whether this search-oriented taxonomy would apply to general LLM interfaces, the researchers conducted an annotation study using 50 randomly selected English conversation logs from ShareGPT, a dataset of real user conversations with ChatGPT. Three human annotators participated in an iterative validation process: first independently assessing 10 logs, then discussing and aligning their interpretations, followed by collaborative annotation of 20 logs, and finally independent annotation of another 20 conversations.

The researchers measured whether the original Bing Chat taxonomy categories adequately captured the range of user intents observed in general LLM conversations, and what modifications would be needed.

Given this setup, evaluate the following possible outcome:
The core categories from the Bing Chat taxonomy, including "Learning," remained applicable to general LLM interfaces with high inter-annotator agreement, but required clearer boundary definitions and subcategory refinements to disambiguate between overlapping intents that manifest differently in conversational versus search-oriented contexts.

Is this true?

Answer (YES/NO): NO